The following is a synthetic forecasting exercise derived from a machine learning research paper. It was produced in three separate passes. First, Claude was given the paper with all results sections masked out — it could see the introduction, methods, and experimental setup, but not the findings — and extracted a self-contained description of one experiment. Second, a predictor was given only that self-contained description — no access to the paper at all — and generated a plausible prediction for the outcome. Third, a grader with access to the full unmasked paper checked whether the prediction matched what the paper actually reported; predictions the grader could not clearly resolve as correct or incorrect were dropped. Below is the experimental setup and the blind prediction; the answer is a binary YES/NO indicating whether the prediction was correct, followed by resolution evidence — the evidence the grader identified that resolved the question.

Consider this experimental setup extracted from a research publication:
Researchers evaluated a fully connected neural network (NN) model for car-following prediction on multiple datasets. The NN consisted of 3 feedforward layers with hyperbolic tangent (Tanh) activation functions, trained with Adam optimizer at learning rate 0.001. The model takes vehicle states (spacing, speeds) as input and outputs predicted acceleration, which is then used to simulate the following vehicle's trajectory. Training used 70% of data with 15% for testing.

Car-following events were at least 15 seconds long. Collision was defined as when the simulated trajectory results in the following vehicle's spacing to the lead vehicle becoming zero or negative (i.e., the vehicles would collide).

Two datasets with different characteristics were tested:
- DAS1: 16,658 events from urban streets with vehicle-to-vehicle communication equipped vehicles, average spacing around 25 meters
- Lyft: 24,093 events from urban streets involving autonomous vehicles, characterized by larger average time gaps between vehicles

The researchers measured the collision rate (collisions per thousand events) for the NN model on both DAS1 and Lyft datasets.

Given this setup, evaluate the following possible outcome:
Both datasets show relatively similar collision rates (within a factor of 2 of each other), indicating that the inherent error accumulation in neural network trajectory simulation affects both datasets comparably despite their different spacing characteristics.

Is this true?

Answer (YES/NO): NO